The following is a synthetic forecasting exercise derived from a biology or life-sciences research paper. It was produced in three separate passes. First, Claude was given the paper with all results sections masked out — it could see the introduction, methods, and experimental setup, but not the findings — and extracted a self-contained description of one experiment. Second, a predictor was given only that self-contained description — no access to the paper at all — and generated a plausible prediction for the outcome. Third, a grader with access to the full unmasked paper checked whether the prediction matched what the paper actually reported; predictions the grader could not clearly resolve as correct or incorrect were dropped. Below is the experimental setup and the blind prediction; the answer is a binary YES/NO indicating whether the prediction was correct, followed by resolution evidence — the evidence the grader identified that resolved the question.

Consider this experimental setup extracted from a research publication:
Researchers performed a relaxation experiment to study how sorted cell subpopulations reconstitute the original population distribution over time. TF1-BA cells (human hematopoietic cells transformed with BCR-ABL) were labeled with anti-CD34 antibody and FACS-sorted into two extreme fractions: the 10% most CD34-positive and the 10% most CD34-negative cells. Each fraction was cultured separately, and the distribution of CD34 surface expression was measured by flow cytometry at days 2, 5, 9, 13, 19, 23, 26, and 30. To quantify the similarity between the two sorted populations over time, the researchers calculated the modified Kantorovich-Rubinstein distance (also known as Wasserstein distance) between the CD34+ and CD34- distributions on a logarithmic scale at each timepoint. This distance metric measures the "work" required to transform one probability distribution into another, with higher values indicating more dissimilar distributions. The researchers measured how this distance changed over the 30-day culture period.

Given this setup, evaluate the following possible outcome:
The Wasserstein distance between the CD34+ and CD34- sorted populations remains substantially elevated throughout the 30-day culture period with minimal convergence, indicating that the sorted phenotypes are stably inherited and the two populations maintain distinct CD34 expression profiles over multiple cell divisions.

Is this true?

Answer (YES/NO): NO